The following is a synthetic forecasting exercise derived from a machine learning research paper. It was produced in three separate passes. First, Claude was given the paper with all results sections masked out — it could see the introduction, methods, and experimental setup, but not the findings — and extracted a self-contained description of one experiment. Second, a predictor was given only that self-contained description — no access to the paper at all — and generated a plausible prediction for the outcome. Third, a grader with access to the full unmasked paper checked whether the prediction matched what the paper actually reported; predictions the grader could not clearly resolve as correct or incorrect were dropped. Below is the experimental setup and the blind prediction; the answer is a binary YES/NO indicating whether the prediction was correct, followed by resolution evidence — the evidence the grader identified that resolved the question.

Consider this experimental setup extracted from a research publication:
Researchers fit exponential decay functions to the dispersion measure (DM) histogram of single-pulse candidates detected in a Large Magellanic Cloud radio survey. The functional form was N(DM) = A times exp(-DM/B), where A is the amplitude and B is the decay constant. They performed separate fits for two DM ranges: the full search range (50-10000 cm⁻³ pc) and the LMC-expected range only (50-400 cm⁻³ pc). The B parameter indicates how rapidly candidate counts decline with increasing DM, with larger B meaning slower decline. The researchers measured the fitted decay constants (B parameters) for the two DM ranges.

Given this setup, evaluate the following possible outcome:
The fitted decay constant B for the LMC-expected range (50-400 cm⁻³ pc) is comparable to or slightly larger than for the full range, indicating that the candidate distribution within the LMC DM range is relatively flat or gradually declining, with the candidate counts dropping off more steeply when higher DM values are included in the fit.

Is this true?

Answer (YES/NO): NO